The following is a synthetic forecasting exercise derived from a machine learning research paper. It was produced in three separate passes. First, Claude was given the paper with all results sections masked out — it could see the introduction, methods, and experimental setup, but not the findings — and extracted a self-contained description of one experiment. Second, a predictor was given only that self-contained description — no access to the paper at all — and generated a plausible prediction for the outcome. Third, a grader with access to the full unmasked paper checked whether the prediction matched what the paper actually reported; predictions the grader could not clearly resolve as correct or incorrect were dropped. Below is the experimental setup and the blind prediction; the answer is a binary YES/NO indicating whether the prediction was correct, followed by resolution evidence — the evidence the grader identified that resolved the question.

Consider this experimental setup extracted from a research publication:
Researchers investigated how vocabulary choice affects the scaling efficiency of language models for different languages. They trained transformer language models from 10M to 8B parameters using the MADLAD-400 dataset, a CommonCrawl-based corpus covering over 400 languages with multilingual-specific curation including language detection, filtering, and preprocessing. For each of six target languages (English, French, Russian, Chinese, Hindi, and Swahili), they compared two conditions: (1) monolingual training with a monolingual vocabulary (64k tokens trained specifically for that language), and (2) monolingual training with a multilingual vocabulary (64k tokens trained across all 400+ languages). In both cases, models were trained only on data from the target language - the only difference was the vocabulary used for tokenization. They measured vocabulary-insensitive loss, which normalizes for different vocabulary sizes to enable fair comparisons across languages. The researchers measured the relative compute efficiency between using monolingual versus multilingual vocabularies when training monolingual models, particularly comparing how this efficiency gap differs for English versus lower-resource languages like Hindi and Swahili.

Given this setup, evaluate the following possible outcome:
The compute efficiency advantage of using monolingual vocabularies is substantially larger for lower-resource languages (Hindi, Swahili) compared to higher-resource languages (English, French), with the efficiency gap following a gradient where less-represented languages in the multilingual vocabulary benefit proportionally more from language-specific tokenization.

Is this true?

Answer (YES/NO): NO